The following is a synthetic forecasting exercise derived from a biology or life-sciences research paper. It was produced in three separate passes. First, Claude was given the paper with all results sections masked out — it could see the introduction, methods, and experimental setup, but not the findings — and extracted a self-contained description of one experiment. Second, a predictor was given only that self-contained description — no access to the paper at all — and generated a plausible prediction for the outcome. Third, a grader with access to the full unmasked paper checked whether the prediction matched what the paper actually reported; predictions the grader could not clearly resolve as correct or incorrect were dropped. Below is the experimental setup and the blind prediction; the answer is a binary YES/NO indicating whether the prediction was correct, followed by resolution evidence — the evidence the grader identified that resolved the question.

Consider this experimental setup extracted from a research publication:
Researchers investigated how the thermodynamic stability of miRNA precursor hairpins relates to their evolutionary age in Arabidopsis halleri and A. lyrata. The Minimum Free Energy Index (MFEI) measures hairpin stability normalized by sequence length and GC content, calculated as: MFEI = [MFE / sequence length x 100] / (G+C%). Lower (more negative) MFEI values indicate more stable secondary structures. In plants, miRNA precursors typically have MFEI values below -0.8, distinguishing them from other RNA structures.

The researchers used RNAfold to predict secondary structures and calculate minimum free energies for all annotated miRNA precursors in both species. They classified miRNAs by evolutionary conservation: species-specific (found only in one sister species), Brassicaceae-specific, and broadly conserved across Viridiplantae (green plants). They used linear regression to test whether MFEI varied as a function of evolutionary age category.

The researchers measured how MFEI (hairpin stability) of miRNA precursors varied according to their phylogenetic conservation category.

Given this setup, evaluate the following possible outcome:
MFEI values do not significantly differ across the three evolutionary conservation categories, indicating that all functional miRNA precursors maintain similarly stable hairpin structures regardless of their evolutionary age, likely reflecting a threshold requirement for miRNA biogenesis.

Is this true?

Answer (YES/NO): NO